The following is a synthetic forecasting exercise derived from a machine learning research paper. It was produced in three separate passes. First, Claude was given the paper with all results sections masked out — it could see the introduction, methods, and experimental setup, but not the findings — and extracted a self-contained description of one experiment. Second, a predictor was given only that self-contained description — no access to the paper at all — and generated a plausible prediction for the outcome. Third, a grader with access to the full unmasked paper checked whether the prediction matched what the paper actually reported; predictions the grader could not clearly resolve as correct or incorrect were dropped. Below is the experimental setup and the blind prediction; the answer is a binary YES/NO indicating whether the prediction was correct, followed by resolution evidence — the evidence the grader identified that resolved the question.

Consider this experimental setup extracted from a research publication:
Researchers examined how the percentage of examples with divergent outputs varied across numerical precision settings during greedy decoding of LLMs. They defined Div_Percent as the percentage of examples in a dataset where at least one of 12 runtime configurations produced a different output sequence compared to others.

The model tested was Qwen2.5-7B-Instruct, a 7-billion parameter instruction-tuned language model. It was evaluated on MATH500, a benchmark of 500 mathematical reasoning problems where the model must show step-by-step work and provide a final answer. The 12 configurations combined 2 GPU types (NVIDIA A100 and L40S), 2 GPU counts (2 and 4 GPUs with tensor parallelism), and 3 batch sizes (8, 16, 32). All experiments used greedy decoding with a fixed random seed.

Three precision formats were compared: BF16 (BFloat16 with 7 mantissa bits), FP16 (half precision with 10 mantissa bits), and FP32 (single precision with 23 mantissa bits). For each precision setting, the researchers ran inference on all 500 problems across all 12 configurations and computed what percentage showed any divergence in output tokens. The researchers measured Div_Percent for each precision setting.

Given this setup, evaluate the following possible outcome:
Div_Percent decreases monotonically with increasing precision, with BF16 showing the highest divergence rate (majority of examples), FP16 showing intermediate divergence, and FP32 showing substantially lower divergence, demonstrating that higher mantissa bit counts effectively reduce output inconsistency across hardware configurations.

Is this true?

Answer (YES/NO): YES